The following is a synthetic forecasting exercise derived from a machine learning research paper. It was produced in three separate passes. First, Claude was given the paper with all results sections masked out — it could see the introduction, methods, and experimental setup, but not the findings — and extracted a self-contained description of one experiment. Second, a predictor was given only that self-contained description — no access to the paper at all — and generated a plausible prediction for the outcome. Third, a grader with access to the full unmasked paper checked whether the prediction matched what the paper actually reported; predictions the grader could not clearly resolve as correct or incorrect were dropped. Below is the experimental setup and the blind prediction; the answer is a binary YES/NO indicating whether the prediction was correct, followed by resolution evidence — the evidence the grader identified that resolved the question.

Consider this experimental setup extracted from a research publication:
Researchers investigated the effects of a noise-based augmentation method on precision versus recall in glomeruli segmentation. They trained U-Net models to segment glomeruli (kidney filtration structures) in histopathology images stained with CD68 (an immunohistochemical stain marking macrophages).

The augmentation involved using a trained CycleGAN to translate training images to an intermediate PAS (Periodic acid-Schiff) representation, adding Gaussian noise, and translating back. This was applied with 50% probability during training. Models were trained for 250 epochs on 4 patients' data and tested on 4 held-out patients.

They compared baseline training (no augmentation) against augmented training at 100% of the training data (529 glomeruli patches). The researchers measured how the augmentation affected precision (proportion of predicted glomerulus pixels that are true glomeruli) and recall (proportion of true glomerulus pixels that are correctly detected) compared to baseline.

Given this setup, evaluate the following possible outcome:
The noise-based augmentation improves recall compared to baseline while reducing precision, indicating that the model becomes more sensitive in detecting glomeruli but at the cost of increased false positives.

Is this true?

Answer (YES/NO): NO